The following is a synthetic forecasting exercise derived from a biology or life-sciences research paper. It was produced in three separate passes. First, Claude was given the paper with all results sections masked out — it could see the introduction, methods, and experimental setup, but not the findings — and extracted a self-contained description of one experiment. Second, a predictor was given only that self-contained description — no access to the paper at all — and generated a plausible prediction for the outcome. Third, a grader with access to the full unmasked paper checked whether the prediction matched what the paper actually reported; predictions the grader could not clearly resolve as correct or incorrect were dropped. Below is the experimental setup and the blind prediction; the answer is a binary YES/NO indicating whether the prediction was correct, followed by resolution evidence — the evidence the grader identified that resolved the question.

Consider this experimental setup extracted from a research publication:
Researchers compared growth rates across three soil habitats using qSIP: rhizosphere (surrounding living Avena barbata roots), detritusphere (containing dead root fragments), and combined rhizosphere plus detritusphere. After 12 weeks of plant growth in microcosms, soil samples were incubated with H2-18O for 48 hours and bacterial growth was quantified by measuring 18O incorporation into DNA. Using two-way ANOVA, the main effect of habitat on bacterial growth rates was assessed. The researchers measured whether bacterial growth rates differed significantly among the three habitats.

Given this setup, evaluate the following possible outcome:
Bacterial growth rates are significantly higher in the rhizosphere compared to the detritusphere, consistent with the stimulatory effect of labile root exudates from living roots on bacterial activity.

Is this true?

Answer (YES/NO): NO